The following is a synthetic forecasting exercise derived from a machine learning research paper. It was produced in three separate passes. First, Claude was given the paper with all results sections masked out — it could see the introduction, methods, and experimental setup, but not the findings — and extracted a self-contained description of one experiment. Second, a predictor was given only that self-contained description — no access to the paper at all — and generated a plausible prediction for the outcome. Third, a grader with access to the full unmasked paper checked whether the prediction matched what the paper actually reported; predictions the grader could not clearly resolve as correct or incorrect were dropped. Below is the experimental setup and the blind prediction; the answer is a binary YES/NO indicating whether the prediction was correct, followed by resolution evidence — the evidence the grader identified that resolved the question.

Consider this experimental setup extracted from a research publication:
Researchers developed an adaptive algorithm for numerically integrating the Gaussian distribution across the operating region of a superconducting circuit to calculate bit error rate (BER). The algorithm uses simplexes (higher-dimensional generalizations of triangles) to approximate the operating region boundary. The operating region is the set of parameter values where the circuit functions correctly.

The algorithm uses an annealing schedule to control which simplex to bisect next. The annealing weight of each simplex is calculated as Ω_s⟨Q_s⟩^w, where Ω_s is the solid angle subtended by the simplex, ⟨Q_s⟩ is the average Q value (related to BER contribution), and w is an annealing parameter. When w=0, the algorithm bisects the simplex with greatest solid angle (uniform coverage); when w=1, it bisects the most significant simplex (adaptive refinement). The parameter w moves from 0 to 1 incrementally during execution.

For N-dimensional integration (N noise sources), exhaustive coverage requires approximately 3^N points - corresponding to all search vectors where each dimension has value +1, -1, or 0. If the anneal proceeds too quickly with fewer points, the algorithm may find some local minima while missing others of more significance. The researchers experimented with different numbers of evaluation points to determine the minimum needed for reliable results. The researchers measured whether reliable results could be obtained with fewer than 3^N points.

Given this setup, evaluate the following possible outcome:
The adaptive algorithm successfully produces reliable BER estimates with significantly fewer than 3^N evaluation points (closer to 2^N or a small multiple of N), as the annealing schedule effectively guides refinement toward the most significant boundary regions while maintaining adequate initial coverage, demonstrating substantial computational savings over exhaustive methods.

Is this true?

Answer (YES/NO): NO